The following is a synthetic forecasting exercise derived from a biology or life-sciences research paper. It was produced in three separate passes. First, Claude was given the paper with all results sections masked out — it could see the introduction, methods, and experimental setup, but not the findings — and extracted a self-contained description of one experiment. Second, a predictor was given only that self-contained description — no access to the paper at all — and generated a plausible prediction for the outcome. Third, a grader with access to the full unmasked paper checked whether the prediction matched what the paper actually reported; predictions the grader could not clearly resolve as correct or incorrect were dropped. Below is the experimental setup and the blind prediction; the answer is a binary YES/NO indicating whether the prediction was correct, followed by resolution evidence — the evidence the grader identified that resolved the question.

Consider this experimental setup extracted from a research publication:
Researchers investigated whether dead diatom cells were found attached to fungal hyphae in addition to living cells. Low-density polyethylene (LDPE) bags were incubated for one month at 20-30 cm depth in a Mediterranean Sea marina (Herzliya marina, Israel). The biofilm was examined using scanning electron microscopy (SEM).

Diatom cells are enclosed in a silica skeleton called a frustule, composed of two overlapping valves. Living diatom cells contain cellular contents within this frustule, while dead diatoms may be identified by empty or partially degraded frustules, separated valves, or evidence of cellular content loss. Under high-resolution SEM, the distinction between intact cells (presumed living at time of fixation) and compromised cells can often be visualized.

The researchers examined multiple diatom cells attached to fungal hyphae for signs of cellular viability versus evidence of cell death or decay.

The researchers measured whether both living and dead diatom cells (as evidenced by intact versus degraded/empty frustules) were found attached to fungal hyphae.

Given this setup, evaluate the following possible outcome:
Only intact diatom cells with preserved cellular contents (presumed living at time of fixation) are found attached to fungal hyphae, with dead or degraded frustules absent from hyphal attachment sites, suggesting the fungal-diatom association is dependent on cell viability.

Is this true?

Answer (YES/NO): NO